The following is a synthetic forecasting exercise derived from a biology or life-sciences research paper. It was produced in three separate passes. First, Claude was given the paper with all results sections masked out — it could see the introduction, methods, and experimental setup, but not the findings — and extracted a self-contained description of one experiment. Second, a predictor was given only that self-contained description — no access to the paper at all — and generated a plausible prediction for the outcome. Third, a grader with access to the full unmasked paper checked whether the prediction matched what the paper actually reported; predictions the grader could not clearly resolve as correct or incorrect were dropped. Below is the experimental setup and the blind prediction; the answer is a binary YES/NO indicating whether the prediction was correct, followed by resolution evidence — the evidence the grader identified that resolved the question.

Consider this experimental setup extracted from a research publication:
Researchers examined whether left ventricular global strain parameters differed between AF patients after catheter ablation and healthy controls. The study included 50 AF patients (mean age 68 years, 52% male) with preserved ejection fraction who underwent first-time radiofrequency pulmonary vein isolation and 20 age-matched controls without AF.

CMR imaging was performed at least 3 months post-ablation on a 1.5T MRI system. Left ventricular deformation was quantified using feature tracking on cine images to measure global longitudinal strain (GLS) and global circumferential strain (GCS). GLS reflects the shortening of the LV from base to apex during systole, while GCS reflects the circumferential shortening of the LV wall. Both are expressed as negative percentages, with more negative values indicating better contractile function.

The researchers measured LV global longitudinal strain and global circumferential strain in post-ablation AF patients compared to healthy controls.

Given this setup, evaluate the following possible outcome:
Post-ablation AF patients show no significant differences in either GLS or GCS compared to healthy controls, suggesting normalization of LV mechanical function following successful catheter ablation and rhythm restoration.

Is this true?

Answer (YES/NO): NO